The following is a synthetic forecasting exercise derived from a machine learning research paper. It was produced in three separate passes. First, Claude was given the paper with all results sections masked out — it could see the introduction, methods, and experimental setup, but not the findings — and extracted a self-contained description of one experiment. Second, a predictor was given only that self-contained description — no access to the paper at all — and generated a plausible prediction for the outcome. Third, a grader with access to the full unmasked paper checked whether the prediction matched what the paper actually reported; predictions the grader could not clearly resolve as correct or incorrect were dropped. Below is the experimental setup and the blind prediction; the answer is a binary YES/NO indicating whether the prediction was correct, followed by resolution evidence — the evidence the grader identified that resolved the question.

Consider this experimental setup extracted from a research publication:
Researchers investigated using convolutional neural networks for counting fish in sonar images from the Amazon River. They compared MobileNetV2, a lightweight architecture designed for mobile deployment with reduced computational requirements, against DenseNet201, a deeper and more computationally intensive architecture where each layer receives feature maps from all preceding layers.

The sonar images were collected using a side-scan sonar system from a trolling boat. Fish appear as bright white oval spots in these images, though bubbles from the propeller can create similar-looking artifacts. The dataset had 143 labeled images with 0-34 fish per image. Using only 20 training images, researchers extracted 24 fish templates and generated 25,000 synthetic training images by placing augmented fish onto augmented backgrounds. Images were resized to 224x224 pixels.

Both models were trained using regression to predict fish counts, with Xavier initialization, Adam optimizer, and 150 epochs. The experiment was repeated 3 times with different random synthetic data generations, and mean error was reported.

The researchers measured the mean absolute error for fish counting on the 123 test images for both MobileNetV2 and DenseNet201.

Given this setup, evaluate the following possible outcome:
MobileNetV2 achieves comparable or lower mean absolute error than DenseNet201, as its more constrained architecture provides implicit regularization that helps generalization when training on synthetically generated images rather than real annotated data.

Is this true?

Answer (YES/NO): NO